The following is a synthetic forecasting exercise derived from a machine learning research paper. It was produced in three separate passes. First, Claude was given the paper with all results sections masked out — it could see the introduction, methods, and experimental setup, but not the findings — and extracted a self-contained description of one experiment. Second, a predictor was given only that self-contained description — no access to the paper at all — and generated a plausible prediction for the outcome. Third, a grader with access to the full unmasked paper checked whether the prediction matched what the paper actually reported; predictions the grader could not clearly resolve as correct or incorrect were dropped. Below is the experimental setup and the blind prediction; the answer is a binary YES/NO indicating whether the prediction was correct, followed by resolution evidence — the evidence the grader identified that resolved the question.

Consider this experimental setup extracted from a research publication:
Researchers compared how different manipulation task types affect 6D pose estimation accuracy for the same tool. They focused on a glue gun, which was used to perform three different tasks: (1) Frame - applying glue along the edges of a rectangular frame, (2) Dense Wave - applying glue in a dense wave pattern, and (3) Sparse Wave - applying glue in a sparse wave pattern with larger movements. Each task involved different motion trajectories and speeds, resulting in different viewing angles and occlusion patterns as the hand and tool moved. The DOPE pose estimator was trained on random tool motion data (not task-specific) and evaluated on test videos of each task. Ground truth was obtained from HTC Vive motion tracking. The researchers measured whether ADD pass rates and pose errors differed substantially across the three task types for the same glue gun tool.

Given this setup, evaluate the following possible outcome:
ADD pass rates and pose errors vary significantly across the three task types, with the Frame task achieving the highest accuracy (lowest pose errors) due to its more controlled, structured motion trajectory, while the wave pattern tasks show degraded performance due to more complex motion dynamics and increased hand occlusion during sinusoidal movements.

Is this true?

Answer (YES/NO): NO